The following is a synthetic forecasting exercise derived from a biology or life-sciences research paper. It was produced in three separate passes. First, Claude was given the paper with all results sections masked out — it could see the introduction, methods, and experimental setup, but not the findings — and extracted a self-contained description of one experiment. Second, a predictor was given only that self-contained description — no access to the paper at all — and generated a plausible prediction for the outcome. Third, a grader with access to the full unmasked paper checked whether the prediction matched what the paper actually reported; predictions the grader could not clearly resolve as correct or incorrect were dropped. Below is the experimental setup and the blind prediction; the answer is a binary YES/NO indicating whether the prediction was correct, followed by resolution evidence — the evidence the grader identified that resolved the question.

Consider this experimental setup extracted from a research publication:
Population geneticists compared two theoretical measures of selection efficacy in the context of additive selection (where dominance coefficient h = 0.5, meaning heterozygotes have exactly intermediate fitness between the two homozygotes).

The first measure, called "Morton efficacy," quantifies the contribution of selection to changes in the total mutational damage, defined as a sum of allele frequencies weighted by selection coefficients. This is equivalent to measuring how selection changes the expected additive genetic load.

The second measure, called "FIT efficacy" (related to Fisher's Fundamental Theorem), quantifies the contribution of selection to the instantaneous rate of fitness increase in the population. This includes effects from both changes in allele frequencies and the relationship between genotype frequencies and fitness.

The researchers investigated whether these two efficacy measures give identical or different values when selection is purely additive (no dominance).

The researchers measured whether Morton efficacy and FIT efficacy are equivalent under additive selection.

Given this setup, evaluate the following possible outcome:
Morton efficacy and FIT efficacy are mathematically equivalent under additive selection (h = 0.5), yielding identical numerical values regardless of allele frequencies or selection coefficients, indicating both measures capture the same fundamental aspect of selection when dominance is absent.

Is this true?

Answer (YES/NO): YES